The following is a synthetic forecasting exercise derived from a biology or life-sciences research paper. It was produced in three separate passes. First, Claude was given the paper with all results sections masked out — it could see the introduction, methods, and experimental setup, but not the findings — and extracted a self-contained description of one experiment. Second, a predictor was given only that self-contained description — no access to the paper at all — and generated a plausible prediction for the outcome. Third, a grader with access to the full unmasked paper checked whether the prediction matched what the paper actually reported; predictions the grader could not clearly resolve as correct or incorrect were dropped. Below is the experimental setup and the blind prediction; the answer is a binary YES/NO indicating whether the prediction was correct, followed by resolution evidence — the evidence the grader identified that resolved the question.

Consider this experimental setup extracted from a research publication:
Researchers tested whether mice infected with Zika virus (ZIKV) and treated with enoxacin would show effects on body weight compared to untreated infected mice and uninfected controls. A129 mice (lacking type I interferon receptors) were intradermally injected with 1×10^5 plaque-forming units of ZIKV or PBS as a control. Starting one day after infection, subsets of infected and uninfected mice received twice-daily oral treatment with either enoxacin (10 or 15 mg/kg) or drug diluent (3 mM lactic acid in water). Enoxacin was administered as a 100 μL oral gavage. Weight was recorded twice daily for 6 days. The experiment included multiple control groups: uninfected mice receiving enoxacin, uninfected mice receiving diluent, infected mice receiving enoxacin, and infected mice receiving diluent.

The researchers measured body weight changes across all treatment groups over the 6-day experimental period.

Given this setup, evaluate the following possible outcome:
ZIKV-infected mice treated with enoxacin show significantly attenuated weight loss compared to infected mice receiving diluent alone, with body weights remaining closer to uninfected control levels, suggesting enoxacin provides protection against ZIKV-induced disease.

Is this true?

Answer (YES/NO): NO